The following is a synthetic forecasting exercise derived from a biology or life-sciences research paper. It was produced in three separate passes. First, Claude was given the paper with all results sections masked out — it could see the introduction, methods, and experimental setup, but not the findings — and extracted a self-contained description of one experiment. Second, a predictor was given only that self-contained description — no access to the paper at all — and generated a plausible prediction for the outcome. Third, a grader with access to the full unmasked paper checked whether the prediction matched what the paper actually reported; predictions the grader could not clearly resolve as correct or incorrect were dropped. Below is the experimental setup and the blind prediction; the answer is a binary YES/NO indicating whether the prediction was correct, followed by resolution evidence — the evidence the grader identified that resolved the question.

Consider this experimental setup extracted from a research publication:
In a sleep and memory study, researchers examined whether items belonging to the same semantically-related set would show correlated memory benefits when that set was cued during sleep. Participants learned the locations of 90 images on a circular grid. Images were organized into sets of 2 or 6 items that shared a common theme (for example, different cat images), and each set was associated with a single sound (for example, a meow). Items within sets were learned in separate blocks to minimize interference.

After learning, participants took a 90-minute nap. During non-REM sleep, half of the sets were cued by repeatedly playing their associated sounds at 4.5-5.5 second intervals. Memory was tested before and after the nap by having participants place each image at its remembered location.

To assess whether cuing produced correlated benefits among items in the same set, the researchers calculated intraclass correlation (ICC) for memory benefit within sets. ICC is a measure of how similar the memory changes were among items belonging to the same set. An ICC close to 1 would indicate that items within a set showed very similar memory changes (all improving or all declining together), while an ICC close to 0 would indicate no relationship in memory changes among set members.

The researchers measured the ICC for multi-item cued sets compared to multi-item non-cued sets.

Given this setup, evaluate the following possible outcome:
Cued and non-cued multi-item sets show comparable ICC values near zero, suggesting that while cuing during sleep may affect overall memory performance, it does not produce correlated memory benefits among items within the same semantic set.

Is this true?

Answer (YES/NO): NO